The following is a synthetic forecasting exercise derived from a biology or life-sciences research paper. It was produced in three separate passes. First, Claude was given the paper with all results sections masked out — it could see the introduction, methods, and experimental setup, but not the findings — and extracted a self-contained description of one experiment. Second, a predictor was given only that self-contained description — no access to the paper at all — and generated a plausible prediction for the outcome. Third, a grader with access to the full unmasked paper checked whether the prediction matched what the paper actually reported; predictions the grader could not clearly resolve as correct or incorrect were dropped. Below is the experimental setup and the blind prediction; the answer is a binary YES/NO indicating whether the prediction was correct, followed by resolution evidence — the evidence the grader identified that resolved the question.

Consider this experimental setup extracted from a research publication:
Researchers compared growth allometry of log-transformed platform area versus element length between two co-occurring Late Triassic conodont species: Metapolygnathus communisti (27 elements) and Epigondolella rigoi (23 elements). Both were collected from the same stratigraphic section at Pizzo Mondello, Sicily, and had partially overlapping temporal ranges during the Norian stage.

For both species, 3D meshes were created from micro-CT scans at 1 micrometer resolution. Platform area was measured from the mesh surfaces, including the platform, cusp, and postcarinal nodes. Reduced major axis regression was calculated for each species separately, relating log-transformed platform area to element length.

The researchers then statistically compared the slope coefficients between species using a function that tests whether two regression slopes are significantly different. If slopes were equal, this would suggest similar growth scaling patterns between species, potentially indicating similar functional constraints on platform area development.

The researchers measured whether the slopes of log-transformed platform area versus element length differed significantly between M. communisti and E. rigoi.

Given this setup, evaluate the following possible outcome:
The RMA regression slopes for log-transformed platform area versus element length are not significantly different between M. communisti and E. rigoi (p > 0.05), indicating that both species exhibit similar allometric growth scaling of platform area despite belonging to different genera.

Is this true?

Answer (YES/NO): YES